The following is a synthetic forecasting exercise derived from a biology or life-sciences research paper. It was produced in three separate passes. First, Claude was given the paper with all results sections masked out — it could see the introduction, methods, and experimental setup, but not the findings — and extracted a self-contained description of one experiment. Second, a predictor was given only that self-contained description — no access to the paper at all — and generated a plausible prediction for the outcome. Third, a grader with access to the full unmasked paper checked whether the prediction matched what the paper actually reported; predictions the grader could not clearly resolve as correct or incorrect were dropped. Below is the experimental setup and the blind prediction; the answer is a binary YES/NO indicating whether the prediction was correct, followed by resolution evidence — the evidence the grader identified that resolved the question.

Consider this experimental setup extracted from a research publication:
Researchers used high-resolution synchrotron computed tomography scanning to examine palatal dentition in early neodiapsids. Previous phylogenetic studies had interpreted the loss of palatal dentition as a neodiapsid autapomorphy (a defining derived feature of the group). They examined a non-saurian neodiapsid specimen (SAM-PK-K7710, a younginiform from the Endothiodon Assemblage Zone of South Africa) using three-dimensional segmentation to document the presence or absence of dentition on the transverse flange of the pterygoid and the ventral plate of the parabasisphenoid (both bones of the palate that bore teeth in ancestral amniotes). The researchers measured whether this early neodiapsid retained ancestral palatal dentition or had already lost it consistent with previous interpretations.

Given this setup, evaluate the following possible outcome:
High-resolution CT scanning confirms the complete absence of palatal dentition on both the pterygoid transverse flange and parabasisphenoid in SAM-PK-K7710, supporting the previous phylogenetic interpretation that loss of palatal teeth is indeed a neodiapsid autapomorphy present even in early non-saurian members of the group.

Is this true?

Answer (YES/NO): NO